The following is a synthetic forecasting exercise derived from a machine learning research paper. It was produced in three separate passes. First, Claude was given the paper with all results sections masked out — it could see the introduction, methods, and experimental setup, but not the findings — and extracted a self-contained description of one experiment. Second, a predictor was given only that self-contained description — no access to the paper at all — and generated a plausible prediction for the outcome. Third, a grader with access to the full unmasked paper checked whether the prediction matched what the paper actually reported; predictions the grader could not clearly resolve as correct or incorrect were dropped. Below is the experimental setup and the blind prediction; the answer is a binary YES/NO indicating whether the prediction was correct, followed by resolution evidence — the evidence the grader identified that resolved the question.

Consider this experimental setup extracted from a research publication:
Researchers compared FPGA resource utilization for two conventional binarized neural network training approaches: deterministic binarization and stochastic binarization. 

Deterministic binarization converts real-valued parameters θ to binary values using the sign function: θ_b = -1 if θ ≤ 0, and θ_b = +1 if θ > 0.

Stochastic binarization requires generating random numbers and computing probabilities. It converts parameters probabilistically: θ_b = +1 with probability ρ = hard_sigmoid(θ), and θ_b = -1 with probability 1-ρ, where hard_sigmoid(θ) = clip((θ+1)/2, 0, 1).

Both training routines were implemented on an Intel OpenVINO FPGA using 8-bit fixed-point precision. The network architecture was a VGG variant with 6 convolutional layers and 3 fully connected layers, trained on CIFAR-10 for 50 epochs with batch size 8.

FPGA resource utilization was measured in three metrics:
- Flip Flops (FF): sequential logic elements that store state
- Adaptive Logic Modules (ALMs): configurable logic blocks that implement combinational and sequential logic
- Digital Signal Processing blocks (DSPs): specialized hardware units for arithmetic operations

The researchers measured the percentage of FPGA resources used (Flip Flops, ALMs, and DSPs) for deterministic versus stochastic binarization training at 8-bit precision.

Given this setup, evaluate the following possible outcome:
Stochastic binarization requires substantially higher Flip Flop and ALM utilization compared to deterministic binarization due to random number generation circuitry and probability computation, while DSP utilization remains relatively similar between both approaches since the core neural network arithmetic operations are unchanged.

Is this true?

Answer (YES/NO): NO